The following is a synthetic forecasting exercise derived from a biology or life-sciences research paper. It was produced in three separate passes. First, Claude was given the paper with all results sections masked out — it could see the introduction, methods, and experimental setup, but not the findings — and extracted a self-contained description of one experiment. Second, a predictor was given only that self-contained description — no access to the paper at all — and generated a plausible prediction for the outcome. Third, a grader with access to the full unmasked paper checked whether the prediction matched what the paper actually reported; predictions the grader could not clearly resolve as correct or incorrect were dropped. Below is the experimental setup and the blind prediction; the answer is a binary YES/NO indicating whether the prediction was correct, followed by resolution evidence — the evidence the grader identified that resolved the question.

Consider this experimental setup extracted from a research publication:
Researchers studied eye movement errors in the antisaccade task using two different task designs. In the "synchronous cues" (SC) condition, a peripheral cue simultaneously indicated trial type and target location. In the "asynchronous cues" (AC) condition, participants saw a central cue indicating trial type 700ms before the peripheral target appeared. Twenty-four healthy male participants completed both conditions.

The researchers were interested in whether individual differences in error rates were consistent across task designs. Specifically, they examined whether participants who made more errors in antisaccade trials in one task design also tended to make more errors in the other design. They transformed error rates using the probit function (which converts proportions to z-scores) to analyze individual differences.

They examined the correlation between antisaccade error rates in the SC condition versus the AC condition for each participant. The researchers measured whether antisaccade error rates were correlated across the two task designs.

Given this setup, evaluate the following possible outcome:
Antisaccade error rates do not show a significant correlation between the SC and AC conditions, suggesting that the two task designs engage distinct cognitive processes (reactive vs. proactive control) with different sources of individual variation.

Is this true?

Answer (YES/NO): NO